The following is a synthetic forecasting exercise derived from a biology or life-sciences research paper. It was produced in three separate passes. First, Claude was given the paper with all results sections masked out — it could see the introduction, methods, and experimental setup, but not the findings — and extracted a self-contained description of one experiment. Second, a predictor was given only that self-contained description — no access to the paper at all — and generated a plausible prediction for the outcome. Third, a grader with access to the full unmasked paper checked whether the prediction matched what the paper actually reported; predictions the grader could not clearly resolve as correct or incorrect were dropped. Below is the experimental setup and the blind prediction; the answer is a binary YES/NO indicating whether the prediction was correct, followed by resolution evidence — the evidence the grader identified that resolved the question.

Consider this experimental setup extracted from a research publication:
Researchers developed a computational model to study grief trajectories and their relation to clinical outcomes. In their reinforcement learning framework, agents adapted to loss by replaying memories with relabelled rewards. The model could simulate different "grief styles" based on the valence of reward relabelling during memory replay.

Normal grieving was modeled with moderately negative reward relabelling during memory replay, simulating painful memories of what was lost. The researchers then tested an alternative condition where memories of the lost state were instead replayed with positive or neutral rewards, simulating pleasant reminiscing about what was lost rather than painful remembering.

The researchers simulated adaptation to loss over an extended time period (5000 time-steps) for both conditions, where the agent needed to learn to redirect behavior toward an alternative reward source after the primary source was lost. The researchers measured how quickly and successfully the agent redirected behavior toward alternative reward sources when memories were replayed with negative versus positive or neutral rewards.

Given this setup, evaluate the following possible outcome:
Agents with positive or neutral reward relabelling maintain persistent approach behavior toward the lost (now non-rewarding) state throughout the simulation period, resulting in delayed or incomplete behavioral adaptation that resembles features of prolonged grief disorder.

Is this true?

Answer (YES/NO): YES